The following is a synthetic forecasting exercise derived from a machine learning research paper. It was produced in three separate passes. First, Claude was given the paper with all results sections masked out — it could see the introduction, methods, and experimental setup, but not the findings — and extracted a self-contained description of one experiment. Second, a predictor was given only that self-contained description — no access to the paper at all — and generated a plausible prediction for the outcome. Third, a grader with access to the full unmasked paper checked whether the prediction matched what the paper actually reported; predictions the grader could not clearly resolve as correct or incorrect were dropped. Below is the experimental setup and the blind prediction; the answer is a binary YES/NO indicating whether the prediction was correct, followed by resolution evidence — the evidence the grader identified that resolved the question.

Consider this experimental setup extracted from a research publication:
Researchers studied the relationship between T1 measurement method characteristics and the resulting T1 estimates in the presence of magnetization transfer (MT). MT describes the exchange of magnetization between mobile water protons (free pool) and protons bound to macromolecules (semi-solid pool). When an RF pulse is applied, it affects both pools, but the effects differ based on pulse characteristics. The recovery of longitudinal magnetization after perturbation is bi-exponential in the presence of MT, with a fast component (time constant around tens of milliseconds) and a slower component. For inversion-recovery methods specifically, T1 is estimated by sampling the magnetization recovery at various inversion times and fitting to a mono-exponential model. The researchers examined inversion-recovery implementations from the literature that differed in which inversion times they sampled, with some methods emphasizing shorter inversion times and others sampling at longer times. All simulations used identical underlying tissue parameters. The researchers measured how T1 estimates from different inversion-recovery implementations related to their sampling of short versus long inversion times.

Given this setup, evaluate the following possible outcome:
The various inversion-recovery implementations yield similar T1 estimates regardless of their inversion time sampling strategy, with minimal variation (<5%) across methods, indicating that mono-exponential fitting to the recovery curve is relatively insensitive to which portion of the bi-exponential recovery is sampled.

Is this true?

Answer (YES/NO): NO